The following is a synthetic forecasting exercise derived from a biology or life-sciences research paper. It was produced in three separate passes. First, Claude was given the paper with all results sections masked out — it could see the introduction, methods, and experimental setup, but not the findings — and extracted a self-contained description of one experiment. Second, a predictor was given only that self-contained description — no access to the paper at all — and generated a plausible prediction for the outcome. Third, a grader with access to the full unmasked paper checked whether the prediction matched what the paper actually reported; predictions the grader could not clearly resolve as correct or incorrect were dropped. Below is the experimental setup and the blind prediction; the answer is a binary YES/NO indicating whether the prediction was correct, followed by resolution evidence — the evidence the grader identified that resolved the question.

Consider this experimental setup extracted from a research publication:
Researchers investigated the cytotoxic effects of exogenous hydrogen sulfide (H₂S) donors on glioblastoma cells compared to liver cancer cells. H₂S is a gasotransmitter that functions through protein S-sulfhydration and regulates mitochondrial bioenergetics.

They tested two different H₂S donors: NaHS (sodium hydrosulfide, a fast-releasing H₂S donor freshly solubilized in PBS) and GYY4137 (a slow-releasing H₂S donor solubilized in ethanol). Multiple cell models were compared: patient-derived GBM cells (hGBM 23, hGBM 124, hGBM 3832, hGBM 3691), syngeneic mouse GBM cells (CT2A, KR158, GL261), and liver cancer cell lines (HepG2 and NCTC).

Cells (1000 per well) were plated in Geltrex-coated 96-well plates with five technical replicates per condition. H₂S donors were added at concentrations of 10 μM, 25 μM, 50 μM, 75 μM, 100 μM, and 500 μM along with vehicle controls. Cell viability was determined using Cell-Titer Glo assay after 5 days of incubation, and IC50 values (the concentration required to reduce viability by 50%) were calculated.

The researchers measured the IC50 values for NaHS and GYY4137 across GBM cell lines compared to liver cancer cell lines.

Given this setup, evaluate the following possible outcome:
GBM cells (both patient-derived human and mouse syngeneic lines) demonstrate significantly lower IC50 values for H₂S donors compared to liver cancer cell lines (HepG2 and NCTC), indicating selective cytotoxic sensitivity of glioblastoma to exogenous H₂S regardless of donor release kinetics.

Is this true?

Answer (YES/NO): YES